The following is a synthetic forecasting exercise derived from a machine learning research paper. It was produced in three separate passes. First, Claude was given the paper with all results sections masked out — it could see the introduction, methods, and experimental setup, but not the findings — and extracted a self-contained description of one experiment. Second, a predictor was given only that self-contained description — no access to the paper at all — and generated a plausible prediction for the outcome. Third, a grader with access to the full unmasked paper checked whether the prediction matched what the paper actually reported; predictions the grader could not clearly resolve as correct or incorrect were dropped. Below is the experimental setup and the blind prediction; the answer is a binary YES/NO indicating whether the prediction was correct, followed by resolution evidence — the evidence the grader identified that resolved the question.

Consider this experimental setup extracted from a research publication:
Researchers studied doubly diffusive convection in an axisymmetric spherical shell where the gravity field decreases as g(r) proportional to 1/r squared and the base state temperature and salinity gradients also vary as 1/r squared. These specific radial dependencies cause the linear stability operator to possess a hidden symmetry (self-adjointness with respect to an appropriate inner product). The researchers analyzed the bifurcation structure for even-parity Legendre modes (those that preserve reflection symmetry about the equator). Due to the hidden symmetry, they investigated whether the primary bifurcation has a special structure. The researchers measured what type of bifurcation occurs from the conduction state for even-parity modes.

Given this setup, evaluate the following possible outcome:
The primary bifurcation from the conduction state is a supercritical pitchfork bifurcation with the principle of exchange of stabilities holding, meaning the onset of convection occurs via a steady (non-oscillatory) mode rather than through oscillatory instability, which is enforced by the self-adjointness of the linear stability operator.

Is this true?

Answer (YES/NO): NO